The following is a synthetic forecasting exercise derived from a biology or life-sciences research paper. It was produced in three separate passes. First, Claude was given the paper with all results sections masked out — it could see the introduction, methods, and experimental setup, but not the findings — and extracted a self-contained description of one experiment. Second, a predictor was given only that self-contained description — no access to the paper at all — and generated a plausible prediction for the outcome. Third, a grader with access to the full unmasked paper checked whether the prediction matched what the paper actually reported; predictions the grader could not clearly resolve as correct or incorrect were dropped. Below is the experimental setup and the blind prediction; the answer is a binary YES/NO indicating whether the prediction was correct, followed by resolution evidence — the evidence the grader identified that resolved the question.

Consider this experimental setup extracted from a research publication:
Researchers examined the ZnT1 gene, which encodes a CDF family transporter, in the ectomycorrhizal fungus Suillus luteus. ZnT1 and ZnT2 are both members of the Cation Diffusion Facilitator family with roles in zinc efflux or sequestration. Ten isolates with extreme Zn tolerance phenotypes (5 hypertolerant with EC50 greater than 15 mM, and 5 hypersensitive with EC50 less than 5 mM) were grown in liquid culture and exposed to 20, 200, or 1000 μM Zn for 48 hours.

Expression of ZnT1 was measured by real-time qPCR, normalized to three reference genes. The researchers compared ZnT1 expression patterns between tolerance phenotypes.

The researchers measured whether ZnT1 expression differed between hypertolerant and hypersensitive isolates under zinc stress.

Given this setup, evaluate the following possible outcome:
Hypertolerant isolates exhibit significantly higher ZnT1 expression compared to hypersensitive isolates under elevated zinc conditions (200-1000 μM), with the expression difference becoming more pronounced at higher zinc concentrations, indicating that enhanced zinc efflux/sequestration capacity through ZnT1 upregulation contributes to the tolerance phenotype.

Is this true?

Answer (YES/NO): NO